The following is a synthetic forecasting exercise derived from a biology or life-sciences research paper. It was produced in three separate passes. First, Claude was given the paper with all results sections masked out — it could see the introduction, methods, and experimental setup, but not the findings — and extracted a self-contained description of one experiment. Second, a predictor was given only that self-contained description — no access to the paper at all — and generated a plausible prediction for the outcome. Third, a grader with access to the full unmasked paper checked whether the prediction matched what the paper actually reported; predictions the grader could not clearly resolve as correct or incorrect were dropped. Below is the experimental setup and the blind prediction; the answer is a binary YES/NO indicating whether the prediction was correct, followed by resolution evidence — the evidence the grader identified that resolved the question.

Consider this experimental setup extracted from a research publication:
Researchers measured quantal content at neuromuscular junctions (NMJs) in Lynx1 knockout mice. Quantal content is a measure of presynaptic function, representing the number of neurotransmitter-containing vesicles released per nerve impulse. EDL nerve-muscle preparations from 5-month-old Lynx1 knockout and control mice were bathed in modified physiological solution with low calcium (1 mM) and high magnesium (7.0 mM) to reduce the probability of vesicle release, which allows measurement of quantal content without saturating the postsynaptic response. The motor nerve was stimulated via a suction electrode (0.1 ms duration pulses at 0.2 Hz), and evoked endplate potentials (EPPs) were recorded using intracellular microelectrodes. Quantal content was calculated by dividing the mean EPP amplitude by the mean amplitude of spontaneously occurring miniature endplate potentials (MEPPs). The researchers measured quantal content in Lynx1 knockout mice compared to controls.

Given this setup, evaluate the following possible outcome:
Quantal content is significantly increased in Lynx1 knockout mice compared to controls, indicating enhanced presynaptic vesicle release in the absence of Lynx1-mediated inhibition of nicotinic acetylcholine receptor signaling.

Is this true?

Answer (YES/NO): NO